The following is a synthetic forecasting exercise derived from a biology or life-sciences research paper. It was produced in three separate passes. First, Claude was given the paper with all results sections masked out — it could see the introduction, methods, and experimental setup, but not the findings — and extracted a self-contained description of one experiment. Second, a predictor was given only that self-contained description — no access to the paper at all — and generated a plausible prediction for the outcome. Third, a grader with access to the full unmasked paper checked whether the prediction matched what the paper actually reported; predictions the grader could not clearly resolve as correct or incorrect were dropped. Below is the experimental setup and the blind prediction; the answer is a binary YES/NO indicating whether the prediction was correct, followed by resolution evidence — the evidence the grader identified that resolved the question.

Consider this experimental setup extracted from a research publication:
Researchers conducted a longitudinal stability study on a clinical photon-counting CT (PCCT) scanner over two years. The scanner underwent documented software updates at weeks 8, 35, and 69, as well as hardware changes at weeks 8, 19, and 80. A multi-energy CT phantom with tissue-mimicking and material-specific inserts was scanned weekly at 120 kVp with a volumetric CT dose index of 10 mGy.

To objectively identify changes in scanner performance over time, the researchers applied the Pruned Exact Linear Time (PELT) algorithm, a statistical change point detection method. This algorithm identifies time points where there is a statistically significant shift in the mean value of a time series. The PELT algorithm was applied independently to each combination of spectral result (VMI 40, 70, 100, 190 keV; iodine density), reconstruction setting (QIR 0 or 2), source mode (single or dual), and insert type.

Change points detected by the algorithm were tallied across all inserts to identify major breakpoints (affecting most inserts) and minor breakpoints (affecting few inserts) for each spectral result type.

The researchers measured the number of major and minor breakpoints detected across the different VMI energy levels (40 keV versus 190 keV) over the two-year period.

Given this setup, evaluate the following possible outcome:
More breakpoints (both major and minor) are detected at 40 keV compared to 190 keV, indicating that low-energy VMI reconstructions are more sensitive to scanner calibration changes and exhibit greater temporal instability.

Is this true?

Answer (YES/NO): YES